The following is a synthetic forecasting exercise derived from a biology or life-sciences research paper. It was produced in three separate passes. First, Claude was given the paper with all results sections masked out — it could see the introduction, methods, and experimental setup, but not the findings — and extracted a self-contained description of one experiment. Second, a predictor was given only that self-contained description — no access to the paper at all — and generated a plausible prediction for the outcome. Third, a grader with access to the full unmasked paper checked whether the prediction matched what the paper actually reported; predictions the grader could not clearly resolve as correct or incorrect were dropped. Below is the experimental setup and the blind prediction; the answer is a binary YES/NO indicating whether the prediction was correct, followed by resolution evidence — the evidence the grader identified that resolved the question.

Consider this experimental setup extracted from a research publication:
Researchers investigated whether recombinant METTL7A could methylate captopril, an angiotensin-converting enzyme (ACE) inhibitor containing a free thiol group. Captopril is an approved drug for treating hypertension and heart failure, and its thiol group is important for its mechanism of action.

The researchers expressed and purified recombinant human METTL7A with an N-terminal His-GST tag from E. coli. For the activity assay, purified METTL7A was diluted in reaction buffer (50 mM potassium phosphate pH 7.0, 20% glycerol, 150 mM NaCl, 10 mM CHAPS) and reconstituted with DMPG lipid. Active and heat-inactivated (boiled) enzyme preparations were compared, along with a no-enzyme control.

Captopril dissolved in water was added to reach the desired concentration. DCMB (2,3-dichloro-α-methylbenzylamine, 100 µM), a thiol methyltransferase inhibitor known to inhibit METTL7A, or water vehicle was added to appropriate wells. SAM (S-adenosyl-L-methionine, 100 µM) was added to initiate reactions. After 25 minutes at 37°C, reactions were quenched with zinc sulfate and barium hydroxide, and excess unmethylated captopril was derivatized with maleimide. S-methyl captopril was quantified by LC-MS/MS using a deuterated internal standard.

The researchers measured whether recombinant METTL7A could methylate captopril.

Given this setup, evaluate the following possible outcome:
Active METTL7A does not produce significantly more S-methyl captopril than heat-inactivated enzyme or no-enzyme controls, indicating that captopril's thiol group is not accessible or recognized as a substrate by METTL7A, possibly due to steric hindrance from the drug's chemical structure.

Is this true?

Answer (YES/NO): NO